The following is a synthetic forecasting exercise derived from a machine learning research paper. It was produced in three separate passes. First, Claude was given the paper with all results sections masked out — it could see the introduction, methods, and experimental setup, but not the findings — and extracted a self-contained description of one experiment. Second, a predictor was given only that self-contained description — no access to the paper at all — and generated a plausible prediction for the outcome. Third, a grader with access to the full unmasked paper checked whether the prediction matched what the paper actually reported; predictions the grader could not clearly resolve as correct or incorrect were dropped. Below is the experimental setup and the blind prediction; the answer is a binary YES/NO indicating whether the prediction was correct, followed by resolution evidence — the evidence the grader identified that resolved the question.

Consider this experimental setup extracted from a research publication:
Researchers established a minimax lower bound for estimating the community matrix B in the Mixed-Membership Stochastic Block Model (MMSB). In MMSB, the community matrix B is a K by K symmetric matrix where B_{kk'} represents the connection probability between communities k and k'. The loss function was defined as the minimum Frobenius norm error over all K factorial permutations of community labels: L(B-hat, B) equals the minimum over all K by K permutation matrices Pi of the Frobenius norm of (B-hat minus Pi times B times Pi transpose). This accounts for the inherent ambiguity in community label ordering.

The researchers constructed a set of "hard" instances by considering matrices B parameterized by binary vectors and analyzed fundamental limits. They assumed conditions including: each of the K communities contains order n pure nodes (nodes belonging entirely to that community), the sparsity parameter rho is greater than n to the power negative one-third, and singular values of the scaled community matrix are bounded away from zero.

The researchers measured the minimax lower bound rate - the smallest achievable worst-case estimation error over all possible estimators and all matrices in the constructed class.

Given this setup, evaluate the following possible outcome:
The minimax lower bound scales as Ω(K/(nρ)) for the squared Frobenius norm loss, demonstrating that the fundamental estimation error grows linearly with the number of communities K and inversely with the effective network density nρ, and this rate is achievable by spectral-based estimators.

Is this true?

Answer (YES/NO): NO